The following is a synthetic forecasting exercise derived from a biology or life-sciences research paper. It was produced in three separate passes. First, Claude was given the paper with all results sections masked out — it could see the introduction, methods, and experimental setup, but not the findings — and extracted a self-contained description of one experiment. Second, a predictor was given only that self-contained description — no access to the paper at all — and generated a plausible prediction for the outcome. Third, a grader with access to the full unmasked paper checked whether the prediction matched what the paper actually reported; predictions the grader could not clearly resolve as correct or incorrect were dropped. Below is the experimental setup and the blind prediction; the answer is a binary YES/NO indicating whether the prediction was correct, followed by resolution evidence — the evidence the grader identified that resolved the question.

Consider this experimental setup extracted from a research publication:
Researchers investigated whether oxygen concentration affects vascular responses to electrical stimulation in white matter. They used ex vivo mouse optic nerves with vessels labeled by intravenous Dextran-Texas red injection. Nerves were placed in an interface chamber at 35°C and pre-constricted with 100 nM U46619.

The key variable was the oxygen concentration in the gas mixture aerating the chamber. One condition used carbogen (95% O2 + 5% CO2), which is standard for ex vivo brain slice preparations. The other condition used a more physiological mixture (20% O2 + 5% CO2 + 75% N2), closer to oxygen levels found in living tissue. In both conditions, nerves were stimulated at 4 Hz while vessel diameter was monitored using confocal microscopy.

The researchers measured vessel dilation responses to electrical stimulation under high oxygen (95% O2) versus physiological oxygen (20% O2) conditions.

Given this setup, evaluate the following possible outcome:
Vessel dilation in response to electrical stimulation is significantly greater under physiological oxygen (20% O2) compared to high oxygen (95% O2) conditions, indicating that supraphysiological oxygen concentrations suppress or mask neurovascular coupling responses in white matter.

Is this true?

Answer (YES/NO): NO